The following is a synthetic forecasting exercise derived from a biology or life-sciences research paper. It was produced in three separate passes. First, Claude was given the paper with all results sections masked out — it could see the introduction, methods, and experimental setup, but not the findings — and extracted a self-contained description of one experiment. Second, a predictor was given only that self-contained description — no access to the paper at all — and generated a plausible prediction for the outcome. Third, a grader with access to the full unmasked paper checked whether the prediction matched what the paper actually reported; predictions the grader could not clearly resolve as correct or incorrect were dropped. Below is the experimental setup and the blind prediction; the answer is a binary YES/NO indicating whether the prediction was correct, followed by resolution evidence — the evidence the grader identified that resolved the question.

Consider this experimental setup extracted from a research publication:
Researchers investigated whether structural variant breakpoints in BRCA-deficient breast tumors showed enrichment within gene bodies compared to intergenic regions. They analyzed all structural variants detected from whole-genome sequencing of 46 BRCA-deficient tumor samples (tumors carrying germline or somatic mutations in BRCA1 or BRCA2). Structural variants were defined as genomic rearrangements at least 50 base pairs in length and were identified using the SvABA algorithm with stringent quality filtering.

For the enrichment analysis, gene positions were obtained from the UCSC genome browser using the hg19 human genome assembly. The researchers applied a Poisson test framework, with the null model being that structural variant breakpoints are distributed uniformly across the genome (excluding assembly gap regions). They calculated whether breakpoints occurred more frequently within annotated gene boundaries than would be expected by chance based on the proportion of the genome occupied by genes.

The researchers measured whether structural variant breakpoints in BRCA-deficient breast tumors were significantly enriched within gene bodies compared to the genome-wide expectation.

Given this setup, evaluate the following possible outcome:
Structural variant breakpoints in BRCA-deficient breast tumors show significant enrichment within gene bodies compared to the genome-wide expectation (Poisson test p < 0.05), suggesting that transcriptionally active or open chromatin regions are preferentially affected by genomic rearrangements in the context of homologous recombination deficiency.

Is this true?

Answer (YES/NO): YES